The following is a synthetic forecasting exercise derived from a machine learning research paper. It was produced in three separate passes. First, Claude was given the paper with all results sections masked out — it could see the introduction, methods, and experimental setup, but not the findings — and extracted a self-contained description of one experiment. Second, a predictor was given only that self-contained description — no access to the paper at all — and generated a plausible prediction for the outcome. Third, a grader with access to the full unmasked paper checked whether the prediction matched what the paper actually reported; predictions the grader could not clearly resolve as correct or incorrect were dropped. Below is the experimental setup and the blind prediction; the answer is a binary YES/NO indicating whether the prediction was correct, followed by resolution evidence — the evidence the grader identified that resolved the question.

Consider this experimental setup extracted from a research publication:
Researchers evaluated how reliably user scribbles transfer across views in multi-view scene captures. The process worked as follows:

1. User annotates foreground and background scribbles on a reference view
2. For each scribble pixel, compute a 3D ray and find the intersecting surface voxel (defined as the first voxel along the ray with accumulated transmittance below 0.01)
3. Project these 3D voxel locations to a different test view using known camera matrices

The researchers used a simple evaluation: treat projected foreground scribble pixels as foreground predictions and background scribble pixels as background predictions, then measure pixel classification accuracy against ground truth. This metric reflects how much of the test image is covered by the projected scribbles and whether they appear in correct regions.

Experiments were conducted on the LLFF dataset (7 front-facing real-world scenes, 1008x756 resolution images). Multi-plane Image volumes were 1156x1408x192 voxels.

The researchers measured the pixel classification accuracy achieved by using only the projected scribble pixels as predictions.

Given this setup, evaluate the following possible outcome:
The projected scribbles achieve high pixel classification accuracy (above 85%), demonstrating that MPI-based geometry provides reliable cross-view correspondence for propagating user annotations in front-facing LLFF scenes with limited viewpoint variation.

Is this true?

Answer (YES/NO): NO